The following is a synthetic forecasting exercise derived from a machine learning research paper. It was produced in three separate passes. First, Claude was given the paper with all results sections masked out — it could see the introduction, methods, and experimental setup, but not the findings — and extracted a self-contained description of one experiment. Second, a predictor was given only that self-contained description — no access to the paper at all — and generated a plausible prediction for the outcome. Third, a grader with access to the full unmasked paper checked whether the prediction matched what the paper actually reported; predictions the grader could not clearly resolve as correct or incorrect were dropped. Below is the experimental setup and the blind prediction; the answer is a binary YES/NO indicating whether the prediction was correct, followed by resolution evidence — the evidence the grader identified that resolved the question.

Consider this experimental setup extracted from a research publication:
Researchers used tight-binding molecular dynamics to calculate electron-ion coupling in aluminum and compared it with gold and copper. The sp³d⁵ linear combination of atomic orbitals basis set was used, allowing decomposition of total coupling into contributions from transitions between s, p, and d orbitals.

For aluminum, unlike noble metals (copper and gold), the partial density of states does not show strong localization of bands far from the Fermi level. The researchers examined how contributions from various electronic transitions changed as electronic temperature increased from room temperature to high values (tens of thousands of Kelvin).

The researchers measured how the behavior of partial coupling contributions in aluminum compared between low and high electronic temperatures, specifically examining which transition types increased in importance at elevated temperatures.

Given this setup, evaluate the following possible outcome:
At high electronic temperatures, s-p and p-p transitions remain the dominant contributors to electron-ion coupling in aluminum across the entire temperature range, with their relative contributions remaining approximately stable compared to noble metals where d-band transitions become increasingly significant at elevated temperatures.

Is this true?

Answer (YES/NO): NO